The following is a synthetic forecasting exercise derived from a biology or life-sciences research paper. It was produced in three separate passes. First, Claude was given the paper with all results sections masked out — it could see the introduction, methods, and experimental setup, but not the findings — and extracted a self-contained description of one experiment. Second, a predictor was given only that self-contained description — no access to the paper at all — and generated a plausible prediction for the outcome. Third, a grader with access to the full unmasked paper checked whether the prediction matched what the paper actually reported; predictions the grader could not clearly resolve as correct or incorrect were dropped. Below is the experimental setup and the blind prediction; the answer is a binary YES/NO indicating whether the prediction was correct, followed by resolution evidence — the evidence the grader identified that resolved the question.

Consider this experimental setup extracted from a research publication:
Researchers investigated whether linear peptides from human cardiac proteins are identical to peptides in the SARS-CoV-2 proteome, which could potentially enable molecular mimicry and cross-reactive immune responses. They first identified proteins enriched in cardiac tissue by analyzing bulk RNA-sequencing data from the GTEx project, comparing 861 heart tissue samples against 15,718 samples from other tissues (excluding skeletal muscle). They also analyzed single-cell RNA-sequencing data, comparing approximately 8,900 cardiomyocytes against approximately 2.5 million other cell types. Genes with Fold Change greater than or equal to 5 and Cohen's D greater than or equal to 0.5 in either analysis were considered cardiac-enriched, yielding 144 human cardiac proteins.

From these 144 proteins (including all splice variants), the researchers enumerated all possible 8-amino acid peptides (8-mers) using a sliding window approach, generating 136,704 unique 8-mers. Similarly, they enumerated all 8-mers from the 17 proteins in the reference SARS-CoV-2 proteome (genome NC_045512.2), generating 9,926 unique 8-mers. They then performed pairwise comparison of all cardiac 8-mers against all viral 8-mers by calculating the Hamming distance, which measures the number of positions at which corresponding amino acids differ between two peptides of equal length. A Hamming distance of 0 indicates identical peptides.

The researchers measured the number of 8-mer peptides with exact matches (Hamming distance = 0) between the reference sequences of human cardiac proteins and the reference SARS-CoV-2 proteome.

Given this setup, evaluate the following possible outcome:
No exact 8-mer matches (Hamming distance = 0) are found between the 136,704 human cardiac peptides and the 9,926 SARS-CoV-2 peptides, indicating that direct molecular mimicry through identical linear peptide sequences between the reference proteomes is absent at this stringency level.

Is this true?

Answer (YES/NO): YES